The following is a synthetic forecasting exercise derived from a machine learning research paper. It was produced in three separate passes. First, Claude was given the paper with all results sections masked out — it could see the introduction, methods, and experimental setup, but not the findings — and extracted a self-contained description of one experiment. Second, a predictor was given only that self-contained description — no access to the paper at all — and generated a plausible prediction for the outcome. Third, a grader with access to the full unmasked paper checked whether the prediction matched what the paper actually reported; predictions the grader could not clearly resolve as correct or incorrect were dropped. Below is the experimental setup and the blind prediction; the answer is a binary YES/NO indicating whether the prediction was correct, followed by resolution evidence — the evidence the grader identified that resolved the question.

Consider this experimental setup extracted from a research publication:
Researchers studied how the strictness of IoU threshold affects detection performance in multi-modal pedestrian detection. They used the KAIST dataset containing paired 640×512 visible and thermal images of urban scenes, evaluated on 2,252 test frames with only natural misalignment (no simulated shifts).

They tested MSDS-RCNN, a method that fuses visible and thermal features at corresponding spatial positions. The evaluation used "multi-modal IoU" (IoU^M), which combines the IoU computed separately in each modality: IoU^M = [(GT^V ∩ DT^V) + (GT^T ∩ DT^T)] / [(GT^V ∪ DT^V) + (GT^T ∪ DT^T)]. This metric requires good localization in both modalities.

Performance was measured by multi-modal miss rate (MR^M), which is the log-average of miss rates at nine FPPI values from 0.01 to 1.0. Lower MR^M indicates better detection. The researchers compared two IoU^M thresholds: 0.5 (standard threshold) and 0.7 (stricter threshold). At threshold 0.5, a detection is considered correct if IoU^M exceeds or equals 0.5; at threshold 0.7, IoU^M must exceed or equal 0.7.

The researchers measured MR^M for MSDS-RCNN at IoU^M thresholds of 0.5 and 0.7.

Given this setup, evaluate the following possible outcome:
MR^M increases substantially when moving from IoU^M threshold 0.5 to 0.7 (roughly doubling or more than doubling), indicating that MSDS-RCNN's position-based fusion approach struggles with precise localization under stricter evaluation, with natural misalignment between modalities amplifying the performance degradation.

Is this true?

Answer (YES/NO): YES